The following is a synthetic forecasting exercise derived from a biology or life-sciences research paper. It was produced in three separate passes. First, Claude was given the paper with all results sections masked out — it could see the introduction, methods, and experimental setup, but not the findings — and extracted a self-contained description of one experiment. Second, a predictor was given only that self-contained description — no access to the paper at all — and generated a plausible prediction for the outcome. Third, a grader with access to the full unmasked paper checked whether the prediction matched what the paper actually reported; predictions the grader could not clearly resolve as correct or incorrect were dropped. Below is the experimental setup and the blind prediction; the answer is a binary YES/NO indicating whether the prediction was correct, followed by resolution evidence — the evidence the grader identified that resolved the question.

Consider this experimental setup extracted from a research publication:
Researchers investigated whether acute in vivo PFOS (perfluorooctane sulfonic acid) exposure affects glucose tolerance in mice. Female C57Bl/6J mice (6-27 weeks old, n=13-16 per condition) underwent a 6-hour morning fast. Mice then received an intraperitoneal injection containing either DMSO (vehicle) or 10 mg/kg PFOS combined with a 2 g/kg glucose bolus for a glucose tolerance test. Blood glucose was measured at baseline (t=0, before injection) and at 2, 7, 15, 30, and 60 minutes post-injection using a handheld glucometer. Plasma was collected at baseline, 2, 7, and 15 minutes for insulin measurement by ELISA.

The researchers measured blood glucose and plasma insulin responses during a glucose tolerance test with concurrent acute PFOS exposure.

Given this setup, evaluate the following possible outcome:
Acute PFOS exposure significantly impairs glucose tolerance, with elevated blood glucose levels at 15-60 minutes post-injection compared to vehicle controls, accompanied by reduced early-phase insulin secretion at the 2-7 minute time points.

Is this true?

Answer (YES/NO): NO